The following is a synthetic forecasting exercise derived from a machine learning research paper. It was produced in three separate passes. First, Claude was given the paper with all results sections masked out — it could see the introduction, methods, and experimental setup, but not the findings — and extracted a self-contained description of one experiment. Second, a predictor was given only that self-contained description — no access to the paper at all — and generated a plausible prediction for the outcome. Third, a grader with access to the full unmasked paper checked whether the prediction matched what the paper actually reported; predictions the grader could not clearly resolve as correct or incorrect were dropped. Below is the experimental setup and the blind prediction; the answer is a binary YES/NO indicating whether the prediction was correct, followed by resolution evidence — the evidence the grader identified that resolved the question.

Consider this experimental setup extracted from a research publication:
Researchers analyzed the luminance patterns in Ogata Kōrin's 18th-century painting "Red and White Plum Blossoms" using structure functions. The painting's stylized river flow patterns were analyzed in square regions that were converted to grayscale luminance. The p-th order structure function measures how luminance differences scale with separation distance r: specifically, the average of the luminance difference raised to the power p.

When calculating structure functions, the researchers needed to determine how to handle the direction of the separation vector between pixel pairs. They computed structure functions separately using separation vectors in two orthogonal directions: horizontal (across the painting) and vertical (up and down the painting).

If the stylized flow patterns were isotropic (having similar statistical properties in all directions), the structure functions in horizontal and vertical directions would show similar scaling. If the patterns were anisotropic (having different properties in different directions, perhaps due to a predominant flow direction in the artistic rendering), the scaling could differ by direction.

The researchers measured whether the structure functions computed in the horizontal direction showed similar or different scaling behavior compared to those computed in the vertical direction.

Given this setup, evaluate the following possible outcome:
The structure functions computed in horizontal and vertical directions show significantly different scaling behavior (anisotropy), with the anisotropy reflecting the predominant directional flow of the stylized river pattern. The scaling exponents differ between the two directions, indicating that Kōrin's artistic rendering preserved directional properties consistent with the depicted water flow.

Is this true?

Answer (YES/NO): NO